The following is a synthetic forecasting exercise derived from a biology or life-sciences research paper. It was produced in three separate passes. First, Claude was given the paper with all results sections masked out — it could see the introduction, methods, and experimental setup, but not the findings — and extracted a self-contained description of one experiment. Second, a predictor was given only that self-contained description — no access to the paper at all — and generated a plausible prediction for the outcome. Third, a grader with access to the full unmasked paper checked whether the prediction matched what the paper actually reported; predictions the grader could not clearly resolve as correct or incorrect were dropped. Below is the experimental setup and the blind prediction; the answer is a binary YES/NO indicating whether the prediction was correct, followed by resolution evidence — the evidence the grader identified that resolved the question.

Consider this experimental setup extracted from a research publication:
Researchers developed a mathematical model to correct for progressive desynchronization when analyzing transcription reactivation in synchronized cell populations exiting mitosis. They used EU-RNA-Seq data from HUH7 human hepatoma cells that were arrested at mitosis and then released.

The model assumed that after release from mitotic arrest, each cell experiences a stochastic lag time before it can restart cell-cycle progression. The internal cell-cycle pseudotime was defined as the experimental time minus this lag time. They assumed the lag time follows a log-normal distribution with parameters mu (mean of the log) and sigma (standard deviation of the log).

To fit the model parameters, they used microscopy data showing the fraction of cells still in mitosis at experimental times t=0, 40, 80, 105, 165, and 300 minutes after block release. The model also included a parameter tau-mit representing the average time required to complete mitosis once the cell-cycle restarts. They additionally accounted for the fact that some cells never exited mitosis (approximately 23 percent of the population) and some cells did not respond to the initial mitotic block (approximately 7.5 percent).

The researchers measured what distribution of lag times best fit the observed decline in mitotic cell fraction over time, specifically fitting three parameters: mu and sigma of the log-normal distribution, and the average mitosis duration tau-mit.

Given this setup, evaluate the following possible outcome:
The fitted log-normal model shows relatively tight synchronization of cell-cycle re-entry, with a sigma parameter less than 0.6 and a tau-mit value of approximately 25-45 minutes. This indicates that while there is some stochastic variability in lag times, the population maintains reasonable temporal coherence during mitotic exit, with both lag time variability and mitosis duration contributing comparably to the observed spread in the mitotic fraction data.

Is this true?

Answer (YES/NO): NO